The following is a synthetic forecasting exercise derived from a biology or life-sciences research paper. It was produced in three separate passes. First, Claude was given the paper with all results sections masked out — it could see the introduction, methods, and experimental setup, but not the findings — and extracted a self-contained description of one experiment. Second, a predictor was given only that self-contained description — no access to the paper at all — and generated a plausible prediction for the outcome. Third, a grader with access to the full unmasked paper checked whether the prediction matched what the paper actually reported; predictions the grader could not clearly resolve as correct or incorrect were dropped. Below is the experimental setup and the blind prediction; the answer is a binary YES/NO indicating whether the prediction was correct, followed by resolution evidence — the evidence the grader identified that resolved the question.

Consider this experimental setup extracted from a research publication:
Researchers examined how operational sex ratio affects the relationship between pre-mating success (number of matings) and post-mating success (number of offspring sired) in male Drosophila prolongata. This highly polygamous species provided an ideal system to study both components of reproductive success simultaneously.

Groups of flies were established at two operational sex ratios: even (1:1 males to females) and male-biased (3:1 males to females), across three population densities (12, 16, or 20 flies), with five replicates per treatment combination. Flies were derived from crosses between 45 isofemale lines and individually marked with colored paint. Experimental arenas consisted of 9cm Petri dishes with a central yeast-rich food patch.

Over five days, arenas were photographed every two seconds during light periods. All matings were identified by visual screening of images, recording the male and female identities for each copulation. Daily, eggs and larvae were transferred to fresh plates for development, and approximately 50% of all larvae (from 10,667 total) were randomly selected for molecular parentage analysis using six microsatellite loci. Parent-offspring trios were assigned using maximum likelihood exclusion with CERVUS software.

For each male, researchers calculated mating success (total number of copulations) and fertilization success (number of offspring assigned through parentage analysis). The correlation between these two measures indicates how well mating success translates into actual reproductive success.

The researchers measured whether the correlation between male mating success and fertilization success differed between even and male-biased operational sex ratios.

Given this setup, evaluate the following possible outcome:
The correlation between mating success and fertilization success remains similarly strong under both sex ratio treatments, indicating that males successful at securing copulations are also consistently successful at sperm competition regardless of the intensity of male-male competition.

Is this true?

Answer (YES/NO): NO